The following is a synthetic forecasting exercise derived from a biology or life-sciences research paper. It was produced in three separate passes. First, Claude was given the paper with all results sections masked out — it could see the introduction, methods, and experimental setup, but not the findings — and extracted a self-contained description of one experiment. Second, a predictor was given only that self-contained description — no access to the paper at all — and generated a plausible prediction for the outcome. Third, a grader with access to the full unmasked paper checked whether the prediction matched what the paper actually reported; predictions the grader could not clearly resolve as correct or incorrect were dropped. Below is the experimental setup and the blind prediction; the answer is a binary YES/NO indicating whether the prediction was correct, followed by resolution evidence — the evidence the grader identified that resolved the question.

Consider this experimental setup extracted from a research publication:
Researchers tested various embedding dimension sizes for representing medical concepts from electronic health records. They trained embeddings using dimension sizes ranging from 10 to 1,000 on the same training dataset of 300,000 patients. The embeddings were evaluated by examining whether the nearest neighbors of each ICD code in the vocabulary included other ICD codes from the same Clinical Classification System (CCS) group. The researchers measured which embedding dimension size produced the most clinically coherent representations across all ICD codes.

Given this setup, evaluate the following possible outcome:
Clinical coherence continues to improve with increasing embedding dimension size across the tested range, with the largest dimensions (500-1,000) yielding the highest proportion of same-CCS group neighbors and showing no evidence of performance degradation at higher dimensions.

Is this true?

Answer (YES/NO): NO